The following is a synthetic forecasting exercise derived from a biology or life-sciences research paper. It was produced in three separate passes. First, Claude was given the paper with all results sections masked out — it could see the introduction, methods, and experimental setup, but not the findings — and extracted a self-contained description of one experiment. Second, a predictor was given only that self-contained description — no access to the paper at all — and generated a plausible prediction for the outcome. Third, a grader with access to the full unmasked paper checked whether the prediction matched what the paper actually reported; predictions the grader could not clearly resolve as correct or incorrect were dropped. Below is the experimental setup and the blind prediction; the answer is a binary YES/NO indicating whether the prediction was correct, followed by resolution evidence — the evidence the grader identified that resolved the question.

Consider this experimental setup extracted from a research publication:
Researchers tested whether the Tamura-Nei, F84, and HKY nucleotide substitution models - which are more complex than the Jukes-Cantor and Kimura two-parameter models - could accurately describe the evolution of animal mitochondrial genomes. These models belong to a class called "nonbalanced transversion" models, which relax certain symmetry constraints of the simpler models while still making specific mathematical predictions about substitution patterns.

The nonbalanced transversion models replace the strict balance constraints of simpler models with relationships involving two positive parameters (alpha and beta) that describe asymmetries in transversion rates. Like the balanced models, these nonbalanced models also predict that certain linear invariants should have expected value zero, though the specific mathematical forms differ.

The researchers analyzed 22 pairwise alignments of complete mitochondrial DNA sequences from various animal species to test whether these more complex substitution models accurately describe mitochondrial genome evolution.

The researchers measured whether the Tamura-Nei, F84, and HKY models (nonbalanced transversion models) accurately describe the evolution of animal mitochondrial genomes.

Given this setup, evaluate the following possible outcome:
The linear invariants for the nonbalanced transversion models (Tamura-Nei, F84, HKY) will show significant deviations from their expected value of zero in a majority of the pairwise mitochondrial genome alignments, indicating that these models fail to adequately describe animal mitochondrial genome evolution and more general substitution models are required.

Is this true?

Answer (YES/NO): YES